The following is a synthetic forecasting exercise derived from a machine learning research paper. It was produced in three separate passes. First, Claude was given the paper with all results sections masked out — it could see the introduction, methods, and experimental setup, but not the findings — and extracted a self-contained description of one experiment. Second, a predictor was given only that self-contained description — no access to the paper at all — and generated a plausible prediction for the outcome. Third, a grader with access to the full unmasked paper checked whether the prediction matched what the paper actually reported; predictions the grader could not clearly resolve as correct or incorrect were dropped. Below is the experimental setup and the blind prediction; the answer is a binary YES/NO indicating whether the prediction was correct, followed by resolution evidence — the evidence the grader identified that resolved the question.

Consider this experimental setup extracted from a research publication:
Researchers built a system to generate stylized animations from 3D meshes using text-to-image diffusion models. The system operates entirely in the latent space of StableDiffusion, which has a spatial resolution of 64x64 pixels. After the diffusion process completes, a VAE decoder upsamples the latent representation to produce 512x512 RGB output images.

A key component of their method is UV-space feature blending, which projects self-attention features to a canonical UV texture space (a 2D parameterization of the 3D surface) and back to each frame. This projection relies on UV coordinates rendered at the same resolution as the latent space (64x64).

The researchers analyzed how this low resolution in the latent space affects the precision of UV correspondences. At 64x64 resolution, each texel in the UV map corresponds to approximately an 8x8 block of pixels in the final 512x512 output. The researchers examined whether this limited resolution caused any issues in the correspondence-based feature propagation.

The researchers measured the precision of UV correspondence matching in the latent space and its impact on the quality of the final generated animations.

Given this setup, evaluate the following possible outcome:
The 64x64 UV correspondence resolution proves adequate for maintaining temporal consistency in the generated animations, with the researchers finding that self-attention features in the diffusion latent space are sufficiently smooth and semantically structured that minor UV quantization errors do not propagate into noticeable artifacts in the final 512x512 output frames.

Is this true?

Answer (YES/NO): NO